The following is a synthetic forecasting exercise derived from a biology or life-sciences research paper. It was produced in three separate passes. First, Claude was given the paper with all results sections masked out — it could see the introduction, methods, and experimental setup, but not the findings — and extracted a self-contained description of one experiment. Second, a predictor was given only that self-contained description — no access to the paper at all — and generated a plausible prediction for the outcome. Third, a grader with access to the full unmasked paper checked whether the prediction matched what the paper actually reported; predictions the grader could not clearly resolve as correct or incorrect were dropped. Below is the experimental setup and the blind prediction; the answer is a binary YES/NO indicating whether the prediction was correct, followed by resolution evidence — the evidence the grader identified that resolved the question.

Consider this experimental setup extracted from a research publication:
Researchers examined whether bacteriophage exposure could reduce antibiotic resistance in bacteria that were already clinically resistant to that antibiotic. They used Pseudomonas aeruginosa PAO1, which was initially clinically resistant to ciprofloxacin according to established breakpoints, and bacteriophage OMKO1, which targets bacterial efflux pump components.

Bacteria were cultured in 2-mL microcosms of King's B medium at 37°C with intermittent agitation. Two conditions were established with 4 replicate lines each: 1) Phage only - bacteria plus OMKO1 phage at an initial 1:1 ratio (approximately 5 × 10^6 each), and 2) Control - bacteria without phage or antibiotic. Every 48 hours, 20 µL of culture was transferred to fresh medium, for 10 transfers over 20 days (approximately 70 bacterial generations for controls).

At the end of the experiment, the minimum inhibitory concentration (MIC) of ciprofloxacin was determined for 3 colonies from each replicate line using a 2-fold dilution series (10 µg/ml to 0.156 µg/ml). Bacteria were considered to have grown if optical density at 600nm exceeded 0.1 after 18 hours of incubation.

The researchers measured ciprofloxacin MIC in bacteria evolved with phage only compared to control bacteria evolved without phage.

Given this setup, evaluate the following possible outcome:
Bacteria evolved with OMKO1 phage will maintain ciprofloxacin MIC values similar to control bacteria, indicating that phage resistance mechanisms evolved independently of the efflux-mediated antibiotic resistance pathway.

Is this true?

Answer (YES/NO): NO